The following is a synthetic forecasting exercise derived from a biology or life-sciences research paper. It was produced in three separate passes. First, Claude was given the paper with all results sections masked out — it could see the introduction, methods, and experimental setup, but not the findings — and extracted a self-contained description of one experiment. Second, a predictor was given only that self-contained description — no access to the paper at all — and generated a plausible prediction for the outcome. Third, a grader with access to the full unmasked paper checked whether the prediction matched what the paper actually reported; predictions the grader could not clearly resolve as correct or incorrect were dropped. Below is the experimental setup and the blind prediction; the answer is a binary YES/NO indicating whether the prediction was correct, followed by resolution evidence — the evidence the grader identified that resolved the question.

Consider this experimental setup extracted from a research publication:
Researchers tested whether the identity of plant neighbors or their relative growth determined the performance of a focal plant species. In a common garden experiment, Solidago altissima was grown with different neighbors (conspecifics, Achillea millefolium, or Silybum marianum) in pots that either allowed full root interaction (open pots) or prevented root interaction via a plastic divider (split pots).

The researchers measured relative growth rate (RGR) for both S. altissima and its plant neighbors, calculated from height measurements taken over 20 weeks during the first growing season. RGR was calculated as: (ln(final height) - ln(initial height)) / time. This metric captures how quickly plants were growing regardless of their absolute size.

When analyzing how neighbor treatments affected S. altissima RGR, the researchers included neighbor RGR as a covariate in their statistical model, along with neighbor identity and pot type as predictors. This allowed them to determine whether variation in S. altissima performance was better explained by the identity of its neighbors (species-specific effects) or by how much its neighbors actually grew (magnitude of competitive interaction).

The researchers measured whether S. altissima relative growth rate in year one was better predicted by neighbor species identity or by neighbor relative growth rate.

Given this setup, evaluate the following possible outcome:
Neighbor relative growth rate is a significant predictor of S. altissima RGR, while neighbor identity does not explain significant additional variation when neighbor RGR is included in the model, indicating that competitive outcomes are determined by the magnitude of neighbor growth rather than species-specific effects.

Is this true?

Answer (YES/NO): NO